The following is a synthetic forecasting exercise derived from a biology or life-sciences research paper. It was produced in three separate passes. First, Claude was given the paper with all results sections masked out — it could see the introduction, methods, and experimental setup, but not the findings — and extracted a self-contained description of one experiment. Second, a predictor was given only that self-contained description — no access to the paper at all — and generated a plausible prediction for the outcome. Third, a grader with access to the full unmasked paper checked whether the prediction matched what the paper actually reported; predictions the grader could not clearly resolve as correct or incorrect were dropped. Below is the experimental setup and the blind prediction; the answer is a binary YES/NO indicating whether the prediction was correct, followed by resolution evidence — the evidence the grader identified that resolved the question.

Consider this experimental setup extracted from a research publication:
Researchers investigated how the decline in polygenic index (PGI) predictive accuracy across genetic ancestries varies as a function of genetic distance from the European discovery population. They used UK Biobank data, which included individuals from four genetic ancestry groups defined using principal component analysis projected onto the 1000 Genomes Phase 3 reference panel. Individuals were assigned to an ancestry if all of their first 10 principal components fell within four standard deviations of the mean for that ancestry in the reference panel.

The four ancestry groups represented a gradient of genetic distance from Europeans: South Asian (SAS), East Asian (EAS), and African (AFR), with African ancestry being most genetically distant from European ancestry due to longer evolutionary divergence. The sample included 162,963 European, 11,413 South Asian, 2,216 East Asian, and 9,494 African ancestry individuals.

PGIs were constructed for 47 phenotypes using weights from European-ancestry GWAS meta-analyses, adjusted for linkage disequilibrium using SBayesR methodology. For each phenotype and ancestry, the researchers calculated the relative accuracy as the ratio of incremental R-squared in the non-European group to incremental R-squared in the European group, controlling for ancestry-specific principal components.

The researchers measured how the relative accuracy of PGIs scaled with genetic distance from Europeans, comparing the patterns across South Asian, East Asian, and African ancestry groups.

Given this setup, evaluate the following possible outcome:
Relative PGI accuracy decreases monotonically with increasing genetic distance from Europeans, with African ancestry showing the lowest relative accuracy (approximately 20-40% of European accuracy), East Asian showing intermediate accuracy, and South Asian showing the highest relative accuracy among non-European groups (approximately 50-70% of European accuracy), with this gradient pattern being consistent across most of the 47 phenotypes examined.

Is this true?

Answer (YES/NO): YES